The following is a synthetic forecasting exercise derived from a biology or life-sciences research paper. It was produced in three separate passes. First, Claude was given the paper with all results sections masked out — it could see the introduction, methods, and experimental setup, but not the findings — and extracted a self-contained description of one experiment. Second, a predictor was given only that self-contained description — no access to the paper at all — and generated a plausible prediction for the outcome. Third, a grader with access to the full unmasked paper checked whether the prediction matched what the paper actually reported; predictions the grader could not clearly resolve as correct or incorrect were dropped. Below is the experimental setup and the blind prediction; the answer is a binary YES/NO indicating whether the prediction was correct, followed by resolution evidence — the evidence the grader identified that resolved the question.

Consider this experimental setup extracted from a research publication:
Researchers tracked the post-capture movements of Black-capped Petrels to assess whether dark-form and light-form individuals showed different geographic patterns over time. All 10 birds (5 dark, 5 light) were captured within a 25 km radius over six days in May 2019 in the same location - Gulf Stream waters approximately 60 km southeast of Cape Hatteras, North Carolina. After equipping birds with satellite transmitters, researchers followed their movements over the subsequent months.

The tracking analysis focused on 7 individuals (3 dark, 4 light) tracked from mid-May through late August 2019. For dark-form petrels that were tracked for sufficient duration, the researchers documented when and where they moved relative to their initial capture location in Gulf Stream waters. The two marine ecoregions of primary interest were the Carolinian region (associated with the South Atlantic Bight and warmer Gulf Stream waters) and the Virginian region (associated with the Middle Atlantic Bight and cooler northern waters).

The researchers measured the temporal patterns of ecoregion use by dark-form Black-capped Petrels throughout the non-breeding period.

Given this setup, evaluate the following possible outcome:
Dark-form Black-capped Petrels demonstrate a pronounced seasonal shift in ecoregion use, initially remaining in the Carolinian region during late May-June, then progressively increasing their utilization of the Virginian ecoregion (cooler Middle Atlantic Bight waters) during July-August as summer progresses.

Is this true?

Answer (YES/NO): NO